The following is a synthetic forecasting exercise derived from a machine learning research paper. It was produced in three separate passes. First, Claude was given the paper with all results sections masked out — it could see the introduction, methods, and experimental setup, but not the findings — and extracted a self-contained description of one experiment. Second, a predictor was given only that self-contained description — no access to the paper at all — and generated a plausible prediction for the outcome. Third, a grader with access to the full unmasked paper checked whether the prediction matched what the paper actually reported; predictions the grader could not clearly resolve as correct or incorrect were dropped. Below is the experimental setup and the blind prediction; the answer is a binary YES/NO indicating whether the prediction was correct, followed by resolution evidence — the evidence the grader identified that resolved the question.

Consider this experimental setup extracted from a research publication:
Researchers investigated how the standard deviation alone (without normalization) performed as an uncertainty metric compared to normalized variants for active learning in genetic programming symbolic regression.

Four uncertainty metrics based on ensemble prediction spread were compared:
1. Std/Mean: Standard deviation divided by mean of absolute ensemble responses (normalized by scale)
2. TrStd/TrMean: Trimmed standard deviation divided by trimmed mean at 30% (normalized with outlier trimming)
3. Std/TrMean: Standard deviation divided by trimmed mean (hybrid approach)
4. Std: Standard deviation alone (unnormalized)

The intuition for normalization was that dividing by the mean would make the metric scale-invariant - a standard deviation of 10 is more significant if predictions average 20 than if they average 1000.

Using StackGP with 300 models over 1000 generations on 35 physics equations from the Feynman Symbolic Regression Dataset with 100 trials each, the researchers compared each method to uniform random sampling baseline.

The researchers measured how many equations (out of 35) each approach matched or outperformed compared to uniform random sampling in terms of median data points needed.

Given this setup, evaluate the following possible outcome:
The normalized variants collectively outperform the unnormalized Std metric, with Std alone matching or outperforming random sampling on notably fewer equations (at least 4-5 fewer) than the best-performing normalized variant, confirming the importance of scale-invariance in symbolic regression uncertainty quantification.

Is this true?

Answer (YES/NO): NO